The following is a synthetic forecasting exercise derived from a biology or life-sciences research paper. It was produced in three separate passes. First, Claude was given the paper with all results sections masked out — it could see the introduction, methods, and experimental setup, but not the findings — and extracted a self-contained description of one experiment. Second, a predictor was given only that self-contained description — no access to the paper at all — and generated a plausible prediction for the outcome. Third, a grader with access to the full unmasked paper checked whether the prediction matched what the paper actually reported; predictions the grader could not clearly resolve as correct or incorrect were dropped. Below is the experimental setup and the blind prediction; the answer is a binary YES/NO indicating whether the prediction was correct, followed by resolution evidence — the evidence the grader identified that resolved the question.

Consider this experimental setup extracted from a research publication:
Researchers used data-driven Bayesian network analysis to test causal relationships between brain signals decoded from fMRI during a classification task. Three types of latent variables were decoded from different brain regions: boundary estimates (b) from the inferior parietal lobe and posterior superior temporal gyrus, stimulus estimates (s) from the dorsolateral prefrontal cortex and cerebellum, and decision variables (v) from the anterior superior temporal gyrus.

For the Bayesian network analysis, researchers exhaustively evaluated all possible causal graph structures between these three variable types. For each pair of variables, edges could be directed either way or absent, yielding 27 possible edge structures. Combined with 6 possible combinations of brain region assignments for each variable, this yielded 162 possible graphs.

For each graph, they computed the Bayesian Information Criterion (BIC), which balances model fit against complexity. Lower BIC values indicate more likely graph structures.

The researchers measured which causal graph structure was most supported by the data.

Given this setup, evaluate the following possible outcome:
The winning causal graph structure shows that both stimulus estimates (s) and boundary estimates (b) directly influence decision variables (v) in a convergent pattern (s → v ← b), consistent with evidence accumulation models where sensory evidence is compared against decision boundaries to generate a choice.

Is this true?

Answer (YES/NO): YES